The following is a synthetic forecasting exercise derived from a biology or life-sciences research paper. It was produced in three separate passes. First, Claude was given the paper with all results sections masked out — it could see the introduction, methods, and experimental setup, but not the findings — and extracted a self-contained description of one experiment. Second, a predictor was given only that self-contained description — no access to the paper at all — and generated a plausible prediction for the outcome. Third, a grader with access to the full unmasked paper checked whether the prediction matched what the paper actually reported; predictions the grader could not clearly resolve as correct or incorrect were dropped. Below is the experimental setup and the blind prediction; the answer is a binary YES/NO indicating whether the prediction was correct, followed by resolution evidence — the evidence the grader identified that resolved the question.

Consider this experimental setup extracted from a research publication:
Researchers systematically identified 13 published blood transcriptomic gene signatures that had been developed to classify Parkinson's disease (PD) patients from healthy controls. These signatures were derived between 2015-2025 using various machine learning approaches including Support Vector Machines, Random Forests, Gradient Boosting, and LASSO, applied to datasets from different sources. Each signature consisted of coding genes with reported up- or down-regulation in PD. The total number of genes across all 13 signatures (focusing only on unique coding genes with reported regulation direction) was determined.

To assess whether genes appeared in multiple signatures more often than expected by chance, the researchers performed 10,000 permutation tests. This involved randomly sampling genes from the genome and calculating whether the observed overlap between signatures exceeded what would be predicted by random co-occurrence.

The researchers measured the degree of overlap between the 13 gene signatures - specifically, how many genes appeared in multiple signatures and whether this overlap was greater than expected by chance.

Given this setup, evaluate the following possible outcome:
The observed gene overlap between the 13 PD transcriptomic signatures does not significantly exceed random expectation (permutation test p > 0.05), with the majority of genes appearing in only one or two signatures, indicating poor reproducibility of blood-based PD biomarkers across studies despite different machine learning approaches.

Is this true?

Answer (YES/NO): NO